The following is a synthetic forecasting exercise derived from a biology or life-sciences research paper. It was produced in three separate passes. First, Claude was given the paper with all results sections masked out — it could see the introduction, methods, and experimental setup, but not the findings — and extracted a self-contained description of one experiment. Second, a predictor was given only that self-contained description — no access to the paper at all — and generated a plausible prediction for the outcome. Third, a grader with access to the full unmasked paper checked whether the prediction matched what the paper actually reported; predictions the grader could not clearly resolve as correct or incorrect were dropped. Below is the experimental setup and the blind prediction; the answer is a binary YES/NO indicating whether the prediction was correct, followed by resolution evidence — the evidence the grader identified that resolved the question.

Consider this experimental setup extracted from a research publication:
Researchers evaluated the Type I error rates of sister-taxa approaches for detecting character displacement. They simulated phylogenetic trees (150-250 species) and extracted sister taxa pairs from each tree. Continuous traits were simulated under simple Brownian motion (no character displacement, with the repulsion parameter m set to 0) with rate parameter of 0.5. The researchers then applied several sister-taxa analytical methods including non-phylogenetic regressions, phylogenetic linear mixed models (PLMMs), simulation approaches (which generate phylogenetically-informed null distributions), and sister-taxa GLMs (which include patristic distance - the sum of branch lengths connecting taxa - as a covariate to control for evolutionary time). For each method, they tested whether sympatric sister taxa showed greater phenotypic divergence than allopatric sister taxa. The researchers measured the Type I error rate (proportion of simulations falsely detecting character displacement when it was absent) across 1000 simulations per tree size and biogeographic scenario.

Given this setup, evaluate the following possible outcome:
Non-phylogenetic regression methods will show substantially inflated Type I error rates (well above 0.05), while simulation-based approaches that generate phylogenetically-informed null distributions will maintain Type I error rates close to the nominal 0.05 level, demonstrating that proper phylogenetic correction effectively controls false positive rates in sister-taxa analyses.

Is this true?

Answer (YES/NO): YES